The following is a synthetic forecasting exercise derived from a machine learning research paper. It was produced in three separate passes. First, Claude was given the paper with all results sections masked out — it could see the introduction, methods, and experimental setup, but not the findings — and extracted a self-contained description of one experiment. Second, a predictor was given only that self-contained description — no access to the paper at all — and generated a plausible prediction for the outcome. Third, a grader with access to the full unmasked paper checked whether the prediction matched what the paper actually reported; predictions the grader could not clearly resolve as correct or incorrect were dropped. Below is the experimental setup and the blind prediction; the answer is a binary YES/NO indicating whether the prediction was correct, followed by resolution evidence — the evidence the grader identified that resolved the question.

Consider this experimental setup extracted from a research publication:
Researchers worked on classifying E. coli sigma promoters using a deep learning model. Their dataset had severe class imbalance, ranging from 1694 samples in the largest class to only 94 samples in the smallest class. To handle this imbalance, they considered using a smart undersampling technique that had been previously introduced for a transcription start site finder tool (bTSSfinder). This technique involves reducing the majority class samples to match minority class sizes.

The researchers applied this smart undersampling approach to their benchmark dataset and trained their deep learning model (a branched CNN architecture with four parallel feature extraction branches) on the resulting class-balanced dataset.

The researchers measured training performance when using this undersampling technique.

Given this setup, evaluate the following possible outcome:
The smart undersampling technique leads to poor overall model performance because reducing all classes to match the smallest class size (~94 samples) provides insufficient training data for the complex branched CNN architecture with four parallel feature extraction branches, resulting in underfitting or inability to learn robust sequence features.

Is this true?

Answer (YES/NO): YES